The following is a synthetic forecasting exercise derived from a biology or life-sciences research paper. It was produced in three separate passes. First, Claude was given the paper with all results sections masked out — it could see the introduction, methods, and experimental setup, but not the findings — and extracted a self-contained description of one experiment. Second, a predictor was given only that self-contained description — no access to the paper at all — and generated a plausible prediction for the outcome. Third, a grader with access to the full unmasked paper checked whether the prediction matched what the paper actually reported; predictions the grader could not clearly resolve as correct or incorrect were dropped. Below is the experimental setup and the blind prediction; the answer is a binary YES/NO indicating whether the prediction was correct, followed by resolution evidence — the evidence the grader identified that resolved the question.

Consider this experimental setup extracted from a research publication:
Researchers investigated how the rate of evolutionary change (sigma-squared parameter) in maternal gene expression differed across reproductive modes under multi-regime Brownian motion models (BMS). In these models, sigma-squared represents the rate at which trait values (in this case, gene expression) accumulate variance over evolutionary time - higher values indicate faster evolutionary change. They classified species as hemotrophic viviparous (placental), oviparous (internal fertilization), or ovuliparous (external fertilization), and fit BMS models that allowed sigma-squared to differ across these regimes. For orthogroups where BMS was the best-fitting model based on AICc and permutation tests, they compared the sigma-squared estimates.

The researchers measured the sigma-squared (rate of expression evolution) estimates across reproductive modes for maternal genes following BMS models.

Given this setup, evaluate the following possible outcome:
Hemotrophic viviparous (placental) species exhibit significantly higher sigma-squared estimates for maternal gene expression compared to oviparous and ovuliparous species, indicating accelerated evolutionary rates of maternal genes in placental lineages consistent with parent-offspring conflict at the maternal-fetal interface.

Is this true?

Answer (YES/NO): YES